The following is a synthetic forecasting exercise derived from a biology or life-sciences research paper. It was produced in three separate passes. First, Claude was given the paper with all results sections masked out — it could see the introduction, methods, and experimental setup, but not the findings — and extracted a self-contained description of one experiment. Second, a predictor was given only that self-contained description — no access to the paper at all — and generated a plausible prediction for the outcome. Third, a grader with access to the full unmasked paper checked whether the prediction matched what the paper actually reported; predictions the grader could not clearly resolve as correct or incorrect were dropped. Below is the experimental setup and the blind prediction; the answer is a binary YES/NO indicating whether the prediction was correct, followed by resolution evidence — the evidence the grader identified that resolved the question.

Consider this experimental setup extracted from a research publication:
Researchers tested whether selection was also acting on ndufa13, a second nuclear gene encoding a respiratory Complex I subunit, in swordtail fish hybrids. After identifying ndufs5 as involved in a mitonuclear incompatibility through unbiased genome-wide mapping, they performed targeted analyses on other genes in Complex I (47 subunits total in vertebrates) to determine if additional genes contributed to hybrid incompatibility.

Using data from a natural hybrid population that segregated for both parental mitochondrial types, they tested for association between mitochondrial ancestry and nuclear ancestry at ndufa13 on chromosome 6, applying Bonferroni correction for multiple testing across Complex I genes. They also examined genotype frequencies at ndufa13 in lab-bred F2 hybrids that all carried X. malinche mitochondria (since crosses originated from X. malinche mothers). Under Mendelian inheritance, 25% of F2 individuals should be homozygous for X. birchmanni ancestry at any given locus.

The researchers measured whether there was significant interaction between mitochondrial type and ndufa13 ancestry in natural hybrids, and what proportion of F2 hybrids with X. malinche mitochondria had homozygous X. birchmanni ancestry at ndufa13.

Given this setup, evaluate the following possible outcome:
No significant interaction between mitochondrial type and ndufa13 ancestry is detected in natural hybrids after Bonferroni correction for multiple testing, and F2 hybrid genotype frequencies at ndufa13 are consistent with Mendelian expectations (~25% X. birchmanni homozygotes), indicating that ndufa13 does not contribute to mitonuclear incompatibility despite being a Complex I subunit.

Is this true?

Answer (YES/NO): NO